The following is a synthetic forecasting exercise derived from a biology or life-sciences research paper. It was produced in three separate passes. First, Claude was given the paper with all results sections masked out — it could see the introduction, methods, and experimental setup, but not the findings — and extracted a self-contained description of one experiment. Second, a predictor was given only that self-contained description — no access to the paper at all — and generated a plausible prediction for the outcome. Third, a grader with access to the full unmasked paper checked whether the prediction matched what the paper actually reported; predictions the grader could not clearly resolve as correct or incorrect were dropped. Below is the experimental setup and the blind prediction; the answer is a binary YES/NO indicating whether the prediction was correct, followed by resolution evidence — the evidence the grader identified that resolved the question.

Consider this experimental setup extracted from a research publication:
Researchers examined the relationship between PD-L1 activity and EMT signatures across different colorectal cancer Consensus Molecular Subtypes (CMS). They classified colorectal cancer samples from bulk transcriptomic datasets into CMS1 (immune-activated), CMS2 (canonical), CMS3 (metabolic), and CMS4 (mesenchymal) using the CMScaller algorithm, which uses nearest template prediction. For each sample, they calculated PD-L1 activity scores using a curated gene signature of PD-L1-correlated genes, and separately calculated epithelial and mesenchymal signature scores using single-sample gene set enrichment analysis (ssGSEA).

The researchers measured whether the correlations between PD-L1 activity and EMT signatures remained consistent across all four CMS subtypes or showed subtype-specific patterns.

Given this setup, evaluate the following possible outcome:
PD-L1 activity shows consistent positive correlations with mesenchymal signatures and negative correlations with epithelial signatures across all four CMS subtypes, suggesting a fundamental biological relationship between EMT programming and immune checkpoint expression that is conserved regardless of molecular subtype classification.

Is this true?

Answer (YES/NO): NO